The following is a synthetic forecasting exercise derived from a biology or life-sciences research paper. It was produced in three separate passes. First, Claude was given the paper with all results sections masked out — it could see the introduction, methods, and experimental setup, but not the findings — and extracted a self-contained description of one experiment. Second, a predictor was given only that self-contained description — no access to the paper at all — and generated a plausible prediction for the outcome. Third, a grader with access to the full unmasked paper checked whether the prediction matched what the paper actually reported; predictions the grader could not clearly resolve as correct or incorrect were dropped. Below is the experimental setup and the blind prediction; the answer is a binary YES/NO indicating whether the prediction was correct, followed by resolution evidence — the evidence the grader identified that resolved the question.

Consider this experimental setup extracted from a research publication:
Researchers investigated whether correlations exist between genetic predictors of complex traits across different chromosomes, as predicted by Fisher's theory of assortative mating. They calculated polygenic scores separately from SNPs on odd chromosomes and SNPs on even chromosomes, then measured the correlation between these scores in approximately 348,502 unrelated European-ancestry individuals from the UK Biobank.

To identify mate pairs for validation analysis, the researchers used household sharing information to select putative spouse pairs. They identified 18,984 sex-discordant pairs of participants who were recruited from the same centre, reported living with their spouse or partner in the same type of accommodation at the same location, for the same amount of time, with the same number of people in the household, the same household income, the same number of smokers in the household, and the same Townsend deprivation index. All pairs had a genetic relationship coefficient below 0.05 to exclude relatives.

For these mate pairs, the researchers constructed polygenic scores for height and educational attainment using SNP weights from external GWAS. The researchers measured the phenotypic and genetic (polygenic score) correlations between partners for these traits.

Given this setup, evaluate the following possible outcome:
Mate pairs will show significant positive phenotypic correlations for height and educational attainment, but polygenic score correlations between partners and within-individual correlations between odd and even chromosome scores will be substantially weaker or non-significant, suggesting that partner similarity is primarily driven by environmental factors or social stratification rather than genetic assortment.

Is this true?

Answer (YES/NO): NO